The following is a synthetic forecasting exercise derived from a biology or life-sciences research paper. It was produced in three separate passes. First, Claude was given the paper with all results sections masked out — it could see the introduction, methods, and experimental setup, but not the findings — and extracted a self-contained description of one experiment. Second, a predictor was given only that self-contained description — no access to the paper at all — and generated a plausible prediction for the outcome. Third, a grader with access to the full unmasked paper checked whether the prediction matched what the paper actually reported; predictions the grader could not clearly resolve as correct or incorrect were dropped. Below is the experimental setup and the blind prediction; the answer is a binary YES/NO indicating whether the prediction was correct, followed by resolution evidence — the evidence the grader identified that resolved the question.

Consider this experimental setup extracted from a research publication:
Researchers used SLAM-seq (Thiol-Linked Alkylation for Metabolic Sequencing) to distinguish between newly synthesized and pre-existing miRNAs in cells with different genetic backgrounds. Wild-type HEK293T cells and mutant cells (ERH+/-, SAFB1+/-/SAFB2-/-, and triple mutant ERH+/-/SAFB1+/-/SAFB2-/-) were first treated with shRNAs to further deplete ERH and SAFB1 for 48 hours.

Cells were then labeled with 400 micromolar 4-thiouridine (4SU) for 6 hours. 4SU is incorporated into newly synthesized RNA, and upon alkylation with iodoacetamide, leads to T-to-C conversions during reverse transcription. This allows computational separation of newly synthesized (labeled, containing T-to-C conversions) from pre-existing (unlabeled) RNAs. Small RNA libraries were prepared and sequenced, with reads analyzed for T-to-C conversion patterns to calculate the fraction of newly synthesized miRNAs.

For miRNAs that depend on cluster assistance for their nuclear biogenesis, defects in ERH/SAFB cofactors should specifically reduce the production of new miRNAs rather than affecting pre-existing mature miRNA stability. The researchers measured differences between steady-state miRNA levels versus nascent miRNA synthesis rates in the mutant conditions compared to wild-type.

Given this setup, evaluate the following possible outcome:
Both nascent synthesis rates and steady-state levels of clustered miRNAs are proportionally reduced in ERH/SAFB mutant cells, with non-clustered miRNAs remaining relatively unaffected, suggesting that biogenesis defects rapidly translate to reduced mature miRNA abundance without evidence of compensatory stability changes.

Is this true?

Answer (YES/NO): YES